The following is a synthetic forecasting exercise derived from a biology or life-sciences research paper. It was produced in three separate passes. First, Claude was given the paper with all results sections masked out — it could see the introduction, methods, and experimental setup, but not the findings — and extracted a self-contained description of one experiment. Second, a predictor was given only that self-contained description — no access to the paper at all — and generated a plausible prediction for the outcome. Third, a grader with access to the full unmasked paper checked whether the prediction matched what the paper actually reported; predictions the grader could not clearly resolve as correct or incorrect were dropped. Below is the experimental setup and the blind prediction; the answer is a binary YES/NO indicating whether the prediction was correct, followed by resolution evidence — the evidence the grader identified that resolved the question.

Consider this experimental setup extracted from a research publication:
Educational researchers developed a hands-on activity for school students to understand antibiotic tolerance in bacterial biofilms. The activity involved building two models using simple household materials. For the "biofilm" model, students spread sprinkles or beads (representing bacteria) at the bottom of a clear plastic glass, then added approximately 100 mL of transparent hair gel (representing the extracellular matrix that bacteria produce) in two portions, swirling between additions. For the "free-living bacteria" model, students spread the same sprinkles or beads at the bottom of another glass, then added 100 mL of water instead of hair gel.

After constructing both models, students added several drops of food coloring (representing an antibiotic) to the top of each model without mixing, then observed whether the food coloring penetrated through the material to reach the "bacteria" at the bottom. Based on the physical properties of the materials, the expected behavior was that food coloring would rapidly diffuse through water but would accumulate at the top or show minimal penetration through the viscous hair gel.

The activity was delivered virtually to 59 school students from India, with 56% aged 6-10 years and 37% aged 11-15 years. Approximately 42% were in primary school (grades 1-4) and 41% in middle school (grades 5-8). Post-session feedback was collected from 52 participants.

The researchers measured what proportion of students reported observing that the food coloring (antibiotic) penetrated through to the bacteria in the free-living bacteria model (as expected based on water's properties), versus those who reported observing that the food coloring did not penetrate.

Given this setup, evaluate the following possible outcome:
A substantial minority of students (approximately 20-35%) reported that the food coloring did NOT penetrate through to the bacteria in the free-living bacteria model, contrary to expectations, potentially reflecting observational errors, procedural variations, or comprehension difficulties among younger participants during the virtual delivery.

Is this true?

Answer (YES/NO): NO